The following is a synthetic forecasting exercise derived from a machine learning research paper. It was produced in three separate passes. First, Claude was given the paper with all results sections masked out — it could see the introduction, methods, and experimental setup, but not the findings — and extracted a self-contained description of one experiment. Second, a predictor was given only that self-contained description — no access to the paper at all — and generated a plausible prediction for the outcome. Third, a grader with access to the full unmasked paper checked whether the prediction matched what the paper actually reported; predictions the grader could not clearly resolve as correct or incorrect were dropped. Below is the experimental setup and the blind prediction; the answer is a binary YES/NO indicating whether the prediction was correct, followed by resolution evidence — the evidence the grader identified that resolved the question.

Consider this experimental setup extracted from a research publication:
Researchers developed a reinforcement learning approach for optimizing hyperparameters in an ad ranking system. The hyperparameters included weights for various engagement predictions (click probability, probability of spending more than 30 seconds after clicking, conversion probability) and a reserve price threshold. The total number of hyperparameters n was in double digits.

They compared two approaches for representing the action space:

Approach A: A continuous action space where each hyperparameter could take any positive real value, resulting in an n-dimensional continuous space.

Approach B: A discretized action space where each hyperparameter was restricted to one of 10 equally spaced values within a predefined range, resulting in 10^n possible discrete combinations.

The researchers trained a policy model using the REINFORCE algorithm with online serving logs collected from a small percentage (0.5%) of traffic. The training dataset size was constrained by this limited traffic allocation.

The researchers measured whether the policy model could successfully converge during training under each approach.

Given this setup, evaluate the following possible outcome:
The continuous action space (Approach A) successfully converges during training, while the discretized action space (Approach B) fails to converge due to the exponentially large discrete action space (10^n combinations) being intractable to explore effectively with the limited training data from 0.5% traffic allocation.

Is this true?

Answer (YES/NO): NO